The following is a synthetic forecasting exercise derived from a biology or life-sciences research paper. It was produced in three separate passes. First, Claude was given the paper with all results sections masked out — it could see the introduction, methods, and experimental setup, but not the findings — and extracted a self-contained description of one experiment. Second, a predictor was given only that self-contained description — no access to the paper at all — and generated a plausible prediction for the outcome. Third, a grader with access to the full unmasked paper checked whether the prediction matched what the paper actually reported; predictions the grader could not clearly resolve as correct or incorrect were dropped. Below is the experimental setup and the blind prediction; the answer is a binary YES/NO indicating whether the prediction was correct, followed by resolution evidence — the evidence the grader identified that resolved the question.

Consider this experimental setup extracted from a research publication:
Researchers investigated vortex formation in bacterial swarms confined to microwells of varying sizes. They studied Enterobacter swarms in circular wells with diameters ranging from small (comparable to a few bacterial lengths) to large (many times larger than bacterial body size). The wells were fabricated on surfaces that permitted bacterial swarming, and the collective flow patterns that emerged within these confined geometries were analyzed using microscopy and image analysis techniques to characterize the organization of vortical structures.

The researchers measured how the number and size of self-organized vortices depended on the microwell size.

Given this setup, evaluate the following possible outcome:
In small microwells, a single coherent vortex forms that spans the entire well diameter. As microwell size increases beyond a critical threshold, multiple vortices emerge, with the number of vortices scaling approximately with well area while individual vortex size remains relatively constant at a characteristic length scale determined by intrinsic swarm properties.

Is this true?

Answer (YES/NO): NO